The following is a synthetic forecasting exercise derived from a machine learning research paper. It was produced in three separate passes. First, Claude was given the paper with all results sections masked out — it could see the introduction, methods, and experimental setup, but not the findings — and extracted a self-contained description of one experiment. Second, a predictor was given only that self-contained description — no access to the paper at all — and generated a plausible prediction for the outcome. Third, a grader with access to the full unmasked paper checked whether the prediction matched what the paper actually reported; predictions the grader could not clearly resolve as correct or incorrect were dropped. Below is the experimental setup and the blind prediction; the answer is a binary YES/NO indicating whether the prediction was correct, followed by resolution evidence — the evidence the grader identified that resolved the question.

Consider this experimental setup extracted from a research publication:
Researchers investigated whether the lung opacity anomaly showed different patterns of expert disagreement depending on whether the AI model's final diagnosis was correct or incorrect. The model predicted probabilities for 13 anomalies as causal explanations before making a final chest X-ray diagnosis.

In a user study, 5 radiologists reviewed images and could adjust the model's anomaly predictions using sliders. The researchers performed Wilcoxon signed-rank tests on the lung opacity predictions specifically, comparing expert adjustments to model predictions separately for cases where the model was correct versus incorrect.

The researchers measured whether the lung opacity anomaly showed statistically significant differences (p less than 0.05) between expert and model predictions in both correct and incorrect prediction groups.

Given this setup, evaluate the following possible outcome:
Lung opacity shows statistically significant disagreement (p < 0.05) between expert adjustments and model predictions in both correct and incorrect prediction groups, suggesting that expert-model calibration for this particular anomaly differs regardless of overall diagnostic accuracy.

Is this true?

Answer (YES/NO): YES